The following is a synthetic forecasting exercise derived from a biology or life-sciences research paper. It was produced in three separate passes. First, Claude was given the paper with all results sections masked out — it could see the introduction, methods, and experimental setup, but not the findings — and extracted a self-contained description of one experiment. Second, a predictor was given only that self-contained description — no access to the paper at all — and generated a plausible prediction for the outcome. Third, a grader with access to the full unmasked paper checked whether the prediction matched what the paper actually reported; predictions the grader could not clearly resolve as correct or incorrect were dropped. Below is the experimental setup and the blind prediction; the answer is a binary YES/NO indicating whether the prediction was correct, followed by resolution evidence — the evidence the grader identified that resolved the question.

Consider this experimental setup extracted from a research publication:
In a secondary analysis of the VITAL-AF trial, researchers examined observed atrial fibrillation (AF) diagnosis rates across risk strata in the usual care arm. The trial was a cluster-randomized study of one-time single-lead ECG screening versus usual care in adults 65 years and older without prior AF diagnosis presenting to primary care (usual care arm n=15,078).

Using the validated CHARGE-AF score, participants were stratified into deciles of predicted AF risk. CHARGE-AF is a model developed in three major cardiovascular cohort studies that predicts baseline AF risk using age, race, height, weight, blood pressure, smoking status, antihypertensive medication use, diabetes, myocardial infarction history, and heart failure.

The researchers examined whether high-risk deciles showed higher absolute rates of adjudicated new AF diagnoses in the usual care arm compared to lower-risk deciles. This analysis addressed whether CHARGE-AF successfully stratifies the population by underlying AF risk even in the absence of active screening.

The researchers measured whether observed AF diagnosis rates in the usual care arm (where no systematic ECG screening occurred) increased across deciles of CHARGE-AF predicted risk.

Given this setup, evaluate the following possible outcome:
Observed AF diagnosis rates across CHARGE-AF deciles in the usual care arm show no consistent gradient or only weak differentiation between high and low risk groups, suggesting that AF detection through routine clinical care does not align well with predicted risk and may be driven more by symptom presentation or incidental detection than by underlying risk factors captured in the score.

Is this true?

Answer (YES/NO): NO